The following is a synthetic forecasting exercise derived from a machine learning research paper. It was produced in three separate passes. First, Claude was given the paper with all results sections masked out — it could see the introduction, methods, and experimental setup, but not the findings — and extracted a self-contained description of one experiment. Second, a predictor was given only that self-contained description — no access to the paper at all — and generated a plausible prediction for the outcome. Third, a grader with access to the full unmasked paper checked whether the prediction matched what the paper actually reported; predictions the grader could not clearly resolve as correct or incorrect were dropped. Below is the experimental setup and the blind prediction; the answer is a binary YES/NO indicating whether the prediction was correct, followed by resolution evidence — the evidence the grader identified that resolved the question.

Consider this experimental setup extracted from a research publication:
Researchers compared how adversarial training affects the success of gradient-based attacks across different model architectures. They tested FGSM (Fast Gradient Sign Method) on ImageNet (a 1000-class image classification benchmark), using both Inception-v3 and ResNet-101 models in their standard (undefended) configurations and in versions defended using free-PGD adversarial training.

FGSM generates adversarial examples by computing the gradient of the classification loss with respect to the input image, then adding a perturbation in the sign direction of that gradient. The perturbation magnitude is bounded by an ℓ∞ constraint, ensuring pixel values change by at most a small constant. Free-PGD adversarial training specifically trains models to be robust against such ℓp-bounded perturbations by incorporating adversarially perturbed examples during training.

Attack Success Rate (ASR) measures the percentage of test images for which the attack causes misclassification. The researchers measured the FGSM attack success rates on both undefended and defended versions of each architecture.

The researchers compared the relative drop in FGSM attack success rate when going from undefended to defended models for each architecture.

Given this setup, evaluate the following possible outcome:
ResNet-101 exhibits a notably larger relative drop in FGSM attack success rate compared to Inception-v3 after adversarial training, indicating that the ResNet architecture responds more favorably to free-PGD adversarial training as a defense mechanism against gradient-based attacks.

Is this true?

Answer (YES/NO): NO